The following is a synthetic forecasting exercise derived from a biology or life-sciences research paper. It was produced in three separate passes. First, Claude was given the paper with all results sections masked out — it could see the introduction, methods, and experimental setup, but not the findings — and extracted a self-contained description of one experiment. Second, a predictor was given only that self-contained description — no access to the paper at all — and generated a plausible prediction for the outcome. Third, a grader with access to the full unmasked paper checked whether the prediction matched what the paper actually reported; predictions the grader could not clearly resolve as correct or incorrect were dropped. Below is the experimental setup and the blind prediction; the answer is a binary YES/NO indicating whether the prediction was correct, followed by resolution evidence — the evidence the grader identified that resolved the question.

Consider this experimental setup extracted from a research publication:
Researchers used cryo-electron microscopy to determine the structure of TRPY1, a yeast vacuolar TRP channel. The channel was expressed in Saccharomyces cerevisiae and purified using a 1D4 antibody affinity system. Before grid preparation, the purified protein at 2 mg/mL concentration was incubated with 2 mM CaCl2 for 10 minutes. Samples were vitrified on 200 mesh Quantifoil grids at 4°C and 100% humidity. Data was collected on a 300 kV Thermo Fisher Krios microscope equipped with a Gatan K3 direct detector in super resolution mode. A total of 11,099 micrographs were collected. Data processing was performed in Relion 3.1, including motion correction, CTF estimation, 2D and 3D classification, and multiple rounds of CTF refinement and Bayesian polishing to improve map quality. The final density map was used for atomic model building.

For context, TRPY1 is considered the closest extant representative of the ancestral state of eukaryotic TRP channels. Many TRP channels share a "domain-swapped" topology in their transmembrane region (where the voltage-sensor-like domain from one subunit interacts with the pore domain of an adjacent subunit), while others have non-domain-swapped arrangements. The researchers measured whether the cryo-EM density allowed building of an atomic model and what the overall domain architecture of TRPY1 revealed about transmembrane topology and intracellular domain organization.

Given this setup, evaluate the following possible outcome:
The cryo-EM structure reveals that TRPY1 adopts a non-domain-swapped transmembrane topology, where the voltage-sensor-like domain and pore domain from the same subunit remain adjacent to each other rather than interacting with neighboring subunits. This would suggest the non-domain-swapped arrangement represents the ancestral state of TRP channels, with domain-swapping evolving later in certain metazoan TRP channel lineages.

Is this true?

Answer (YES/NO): NO